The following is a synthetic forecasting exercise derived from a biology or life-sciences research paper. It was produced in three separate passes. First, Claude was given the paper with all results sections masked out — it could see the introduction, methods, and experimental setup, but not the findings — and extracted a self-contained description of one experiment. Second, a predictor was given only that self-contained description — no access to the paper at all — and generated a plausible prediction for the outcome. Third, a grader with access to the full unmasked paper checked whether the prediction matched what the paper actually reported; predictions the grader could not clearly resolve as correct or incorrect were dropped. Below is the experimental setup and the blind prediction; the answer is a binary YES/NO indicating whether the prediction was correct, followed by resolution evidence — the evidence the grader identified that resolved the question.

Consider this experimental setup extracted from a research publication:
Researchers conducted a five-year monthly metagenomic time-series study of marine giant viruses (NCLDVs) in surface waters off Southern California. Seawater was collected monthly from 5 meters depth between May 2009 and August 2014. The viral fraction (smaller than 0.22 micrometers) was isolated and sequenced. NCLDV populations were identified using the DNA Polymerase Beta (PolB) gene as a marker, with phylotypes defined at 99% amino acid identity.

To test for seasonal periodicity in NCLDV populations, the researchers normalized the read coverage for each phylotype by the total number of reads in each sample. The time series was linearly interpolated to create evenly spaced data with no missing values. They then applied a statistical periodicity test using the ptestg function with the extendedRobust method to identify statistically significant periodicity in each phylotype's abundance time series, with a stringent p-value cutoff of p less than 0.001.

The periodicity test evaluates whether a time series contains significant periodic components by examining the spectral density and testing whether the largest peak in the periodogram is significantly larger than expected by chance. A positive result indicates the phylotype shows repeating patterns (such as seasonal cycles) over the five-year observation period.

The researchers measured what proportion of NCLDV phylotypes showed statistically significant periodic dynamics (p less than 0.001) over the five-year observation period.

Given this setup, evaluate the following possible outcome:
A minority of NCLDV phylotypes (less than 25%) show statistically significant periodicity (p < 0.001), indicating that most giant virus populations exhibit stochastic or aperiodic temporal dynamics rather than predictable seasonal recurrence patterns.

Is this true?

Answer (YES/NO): YES